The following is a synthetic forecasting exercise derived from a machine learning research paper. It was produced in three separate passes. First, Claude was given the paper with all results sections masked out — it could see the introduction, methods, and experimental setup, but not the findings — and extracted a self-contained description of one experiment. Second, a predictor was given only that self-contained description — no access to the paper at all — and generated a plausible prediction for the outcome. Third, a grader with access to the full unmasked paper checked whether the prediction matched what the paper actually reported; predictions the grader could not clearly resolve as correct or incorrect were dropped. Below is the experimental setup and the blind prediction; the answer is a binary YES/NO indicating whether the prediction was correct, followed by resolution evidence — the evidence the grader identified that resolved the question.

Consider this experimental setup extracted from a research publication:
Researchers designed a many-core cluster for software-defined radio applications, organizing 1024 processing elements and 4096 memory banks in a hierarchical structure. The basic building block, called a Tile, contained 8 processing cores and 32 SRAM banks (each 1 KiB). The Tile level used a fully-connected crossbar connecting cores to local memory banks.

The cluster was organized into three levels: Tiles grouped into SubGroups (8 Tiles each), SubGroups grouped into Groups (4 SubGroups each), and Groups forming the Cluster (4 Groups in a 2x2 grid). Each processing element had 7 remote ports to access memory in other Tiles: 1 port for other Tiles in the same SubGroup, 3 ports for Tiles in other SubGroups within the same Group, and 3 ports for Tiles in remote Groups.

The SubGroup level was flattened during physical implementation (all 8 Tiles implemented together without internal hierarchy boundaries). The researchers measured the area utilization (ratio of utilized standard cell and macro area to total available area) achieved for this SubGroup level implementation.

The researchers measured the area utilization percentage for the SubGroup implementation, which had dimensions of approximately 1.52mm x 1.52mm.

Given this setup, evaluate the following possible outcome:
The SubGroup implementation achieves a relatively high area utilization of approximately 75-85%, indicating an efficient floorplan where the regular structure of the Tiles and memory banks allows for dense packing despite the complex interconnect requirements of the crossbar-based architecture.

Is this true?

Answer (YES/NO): NO